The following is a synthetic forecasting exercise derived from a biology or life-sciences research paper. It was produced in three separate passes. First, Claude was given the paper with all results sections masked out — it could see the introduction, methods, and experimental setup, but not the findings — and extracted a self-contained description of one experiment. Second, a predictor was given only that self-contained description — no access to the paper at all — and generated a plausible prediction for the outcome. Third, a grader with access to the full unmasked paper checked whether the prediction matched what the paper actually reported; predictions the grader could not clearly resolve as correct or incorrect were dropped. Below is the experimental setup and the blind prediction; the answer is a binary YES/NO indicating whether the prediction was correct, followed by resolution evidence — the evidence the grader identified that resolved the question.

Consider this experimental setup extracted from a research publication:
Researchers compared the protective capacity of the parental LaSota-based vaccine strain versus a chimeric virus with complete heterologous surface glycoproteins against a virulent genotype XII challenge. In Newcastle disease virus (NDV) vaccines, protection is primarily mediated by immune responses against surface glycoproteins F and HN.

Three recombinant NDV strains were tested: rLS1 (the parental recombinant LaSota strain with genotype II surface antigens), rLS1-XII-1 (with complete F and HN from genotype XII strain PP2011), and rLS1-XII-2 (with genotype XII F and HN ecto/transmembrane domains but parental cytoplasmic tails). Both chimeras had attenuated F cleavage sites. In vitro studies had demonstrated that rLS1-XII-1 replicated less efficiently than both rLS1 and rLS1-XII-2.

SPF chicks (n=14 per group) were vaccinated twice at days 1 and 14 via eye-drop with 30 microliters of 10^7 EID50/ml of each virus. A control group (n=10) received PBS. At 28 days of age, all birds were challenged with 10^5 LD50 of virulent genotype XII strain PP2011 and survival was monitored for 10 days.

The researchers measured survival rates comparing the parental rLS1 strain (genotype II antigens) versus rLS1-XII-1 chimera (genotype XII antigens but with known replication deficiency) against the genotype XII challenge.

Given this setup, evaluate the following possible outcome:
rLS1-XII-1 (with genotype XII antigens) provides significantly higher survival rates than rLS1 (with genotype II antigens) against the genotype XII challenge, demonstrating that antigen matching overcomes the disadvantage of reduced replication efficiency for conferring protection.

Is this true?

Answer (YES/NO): NO